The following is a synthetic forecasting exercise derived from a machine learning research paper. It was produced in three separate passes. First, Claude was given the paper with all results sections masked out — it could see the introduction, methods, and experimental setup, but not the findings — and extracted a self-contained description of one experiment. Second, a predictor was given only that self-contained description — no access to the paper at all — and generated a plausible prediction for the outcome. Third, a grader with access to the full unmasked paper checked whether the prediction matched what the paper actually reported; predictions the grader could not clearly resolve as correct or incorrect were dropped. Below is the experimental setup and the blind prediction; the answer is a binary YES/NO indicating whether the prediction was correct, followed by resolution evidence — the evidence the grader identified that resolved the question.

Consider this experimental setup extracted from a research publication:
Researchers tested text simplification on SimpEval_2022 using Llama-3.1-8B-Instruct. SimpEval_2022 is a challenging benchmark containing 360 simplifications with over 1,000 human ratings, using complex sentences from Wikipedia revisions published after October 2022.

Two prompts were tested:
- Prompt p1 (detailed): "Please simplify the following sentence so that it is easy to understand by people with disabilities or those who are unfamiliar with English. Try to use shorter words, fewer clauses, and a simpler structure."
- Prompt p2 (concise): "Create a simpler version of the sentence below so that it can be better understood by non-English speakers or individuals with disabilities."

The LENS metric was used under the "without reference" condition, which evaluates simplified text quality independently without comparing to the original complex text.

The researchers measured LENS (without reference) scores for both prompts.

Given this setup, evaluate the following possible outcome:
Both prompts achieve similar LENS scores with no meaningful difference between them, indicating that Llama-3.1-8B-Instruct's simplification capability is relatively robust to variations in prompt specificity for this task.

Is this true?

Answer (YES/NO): YES